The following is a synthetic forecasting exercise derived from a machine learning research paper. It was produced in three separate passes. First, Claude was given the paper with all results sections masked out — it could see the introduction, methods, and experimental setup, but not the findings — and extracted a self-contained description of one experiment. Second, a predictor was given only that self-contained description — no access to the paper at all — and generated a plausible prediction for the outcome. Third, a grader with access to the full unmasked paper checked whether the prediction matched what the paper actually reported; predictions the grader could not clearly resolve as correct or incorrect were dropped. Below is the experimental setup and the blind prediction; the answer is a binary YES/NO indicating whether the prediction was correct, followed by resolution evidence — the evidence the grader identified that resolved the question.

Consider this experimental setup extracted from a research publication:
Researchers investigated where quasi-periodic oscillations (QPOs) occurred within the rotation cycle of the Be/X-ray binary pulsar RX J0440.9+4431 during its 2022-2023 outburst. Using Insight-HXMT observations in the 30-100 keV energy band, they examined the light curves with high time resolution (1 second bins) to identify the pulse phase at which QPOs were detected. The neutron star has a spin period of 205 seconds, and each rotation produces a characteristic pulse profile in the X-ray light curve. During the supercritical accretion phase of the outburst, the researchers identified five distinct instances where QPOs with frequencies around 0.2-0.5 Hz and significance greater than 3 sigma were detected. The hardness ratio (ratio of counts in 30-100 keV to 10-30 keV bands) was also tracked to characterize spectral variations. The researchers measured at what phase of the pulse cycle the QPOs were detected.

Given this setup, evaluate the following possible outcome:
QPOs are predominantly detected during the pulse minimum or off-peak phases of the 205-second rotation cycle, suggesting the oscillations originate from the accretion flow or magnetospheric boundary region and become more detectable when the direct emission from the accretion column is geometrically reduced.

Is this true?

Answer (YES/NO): NO